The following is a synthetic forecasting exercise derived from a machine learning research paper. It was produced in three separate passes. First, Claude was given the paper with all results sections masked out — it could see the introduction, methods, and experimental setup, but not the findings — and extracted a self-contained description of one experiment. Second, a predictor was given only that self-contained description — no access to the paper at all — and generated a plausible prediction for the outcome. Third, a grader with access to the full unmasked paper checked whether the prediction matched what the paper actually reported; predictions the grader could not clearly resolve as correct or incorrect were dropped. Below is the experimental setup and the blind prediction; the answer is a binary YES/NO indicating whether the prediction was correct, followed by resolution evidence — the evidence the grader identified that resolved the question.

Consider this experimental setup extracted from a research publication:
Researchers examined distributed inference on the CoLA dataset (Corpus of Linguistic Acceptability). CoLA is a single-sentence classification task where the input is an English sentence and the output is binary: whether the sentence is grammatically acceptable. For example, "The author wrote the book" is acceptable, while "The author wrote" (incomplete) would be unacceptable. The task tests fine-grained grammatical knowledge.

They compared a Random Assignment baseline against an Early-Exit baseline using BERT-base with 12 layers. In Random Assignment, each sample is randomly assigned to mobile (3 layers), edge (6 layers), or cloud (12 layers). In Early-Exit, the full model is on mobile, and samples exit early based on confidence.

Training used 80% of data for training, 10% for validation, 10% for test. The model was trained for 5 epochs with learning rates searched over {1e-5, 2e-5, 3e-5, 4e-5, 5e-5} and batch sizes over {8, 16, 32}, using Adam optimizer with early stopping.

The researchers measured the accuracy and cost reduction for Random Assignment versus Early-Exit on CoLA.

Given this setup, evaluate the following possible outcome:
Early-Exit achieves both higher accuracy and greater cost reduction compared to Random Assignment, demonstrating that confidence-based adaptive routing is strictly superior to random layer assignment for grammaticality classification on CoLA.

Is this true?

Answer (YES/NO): NO